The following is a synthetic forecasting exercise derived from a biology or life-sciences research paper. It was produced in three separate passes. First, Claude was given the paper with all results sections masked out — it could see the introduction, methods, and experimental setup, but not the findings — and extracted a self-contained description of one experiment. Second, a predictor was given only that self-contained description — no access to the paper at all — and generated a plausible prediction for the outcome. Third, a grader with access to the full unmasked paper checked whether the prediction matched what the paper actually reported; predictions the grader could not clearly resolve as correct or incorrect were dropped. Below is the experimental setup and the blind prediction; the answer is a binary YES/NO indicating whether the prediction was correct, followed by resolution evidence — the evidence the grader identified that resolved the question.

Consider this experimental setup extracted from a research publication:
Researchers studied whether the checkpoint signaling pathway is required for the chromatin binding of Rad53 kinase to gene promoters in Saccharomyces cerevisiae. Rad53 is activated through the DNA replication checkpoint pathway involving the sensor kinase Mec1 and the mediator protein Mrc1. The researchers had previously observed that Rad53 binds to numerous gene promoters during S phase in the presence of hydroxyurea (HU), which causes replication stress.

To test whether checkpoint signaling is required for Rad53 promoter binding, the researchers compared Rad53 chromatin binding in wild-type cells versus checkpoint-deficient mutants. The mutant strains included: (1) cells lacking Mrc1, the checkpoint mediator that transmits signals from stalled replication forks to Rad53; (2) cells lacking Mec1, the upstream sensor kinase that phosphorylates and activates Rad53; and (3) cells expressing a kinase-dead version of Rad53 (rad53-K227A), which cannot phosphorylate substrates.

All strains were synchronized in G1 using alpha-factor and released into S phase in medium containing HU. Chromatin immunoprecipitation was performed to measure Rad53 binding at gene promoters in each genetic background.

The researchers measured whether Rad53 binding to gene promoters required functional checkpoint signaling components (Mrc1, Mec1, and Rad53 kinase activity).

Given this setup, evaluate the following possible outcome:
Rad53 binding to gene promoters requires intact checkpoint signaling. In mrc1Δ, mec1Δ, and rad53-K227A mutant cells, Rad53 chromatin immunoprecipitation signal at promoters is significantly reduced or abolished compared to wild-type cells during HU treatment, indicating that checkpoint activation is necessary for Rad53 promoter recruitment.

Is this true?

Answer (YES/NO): NO